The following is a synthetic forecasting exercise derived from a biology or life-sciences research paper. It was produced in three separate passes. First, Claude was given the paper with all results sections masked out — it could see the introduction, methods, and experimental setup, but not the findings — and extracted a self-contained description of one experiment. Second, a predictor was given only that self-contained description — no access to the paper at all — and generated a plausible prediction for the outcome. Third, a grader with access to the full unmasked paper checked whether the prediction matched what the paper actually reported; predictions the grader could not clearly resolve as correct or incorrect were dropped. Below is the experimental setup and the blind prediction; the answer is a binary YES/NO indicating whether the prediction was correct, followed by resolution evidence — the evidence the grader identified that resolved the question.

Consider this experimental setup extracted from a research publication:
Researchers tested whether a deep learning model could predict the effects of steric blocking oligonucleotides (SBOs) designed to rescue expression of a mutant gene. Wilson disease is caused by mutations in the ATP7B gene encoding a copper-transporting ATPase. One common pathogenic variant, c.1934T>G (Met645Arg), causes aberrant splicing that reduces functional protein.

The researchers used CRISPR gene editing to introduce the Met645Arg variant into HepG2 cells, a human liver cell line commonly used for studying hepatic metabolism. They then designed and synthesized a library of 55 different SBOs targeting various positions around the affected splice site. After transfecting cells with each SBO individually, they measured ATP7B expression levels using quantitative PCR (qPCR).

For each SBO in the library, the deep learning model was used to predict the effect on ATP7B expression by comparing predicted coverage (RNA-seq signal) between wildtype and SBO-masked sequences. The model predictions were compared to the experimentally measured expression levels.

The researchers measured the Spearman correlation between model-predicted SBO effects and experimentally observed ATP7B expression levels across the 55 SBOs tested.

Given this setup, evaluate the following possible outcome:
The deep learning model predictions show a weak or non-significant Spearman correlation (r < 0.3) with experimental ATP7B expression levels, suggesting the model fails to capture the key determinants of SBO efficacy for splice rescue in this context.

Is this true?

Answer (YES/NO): NO